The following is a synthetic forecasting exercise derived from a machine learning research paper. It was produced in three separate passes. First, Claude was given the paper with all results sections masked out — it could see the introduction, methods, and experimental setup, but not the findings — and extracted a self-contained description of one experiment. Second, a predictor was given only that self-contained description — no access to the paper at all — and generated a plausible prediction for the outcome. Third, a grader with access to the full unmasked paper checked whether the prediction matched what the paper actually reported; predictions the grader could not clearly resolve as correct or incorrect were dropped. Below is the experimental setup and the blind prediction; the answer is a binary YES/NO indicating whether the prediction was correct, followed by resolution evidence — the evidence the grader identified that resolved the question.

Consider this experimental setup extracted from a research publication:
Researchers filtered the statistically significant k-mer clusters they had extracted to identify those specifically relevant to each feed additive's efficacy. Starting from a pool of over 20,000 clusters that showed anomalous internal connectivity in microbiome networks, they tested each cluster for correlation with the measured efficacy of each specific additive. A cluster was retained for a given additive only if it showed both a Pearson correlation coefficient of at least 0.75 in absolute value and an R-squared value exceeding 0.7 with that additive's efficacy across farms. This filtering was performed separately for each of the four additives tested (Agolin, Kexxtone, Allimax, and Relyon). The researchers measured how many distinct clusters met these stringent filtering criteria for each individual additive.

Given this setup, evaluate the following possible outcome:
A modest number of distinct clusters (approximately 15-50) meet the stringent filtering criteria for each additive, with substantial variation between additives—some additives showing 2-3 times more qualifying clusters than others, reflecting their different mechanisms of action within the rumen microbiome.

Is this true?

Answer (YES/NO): NO